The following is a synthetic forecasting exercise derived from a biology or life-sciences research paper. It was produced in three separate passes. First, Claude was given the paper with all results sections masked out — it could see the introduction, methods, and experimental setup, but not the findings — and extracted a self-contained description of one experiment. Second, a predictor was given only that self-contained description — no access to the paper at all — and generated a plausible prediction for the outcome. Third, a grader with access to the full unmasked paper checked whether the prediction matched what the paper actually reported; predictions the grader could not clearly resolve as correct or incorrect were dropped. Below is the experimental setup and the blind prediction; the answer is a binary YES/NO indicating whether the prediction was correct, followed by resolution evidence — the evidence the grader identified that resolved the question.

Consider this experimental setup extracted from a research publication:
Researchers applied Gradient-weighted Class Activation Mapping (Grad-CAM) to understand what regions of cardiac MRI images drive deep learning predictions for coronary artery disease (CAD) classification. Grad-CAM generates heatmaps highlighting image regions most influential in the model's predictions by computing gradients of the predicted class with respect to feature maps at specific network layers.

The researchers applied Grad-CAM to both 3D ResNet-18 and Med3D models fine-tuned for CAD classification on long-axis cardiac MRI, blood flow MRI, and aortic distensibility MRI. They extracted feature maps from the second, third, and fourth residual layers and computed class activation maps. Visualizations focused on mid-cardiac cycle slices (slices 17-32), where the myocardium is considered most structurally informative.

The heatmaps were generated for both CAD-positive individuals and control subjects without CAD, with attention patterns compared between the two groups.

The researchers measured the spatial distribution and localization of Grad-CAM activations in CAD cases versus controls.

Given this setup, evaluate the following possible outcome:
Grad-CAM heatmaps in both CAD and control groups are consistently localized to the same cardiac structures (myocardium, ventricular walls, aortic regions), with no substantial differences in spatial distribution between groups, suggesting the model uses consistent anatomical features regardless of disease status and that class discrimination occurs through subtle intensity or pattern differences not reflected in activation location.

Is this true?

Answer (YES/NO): NO